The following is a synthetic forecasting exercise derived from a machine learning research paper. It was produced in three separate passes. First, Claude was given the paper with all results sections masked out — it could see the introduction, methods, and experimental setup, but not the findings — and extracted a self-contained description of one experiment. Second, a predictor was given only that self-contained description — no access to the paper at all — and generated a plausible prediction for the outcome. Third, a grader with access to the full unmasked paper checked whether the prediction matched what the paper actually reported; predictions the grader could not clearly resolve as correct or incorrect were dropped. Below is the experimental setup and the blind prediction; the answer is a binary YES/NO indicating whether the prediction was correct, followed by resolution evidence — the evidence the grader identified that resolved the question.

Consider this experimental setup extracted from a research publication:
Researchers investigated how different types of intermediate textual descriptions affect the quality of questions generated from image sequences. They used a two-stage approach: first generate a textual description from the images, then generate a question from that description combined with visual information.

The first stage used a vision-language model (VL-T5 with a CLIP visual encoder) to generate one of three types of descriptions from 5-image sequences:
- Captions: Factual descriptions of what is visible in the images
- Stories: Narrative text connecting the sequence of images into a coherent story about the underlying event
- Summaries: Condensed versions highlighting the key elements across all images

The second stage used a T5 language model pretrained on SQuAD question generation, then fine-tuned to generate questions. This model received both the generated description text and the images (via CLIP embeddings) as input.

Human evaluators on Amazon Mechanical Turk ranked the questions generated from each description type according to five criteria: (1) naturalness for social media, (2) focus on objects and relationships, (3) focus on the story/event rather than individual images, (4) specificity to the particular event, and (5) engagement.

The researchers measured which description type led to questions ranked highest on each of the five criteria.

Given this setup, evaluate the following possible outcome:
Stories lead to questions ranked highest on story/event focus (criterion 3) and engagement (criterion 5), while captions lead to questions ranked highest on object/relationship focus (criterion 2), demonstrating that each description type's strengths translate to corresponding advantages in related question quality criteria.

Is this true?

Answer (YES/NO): NO